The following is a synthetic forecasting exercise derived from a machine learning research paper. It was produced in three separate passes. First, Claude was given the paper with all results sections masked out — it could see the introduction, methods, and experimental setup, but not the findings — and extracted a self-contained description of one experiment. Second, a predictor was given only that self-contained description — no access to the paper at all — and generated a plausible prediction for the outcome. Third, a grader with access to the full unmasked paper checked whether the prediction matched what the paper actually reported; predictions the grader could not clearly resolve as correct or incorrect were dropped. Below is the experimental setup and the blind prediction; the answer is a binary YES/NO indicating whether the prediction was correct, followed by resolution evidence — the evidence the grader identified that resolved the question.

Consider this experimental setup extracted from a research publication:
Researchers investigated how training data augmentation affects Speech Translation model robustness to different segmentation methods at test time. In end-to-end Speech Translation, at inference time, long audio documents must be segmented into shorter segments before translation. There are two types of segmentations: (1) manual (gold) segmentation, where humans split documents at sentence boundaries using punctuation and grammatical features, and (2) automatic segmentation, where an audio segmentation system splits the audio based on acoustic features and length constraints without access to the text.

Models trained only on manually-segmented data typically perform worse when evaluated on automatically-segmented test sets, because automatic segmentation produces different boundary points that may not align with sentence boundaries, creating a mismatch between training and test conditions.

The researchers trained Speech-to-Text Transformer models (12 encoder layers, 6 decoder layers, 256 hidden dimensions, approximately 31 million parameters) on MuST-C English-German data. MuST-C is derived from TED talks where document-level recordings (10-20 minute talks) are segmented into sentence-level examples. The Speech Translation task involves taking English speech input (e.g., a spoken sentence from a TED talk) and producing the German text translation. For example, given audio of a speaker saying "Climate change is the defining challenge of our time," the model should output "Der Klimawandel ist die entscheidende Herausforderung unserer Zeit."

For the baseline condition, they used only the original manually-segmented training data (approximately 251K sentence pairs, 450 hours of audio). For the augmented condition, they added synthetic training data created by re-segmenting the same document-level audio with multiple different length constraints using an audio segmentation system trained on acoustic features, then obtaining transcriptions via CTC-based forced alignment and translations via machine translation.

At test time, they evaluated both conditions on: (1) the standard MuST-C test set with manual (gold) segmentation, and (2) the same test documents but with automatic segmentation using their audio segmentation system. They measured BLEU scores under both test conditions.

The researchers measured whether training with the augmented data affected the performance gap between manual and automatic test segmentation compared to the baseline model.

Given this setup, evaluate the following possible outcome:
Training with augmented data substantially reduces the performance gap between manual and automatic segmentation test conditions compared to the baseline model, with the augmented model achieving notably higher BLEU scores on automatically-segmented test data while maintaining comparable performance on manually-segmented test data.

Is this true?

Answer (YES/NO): NO